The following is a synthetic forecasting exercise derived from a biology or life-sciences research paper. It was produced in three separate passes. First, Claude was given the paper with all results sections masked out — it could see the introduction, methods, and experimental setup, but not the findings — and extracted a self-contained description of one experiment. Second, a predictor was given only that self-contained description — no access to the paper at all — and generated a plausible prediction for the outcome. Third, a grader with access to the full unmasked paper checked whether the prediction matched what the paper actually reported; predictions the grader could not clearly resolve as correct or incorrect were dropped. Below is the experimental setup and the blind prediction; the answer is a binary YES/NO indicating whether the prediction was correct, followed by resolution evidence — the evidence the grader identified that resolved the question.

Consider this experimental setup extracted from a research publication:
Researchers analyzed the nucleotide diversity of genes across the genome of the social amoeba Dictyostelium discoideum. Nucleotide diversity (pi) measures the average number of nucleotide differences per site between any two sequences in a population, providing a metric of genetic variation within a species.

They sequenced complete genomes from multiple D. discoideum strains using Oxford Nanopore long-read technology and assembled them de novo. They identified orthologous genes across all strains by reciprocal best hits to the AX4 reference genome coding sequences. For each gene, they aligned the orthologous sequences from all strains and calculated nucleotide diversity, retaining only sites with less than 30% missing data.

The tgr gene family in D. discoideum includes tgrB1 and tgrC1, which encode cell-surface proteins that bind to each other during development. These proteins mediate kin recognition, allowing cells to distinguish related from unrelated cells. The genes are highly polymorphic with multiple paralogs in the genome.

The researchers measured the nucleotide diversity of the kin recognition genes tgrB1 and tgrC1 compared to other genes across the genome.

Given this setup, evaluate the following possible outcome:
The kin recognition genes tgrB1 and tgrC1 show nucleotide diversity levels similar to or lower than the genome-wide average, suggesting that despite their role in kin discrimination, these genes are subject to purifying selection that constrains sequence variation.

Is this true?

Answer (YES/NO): NO